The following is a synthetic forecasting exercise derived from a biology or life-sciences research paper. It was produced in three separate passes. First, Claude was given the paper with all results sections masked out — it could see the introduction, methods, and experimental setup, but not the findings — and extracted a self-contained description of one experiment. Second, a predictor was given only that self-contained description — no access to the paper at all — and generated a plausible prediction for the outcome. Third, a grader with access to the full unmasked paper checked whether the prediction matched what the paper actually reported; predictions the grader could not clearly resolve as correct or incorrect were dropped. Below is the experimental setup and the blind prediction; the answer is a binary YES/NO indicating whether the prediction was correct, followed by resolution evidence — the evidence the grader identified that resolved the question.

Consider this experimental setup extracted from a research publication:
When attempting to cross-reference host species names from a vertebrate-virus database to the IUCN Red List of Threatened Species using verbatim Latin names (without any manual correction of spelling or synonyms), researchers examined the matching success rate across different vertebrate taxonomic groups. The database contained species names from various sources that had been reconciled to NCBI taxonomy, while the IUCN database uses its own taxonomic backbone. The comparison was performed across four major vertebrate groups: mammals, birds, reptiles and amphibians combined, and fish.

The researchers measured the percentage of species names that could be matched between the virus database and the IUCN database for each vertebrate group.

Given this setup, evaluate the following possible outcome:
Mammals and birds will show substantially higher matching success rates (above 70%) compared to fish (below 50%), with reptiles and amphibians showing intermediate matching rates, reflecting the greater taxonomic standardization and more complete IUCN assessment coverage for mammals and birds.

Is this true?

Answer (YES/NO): YES